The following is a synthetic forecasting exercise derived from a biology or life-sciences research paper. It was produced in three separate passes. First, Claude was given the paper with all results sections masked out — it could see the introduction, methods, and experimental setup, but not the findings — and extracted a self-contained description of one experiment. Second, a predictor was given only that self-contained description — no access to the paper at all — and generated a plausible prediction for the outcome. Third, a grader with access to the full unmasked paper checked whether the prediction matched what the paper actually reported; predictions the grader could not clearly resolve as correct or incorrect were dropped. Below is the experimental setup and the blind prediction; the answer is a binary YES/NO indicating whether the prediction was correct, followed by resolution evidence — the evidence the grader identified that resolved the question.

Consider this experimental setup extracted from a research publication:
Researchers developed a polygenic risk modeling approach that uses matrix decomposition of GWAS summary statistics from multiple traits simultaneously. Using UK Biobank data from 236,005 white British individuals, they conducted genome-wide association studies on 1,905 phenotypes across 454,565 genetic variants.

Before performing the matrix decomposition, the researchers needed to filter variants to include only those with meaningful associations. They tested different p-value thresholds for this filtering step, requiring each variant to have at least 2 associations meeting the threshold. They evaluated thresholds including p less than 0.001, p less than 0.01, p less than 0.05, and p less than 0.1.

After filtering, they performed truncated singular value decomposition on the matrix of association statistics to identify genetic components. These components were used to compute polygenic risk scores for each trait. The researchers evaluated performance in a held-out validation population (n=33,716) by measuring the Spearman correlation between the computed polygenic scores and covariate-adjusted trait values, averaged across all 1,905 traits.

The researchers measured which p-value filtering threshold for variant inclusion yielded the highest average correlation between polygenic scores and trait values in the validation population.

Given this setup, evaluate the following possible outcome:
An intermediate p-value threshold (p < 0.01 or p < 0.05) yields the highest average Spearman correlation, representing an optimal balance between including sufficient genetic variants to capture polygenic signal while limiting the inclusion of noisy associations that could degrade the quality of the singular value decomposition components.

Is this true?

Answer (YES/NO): YES